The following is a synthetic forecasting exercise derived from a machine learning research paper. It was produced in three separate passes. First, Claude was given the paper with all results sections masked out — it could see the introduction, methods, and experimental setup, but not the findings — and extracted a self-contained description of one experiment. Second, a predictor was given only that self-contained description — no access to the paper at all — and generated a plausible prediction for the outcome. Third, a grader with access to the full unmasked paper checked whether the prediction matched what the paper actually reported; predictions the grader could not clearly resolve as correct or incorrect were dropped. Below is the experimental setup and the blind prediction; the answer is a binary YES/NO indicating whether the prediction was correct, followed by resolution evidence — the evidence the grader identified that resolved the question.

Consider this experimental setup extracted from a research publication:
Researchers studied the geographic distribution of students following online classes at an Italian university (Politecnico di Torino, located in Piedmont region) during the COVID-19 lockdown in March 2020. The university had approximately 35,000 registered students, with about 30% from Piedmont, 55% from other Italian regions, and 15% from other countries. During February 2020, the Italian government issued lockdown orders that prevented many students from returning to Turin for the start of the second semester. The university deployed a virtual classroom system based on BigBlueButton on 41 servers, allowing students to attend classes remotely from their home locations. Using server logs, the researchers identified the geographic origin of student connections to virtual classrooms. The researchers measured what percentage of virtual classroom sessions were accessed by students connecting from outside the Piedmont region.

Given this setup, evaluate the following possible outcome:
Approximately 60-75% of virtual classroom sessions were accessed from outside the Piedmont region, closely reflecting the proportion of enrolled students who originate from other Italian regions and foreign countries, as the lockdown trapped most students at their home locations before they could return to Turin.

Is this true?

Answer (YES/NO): NO